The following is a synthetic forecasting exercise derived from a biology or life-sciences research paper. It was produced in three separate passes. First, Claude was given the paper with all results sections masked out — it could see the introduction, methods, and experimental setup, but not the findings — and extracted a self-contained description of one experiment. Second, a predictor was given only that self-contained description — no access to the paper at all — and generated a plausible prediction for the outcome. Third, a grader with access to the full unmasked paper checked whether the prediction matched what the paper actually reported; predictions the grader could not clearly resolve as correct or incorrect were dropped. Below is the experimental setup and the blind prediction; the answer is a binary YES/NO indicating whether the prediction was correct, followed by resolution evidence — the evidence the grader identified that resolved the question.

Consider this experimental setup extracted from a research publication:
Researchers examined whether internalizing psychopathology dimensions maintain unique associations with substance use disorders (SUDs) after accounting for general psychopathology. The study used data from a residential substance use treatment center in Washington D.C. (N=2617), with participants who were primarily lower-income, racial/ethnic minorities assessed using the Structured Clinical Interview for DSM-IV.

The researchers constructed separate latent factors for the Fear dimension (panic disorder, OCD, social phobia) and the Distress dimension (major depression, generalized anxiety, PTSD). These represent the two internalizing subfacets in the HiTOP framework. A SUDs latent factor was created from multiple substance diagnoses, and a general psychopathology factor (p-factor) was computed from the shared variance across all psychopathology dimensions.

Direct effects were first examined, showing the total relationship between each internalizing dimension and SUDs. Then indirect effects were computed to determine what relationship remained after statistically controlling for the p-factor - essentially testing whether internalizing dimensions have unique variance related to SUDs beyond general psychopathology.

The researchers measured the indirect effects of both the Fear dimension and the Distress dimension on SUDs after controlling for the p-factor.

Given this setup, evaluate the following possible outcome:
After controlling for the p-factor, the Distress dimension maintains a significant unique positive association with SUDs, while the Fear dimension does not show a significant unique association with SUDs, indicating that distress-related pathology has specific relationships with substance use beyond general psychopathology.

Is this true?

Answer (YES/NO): NO